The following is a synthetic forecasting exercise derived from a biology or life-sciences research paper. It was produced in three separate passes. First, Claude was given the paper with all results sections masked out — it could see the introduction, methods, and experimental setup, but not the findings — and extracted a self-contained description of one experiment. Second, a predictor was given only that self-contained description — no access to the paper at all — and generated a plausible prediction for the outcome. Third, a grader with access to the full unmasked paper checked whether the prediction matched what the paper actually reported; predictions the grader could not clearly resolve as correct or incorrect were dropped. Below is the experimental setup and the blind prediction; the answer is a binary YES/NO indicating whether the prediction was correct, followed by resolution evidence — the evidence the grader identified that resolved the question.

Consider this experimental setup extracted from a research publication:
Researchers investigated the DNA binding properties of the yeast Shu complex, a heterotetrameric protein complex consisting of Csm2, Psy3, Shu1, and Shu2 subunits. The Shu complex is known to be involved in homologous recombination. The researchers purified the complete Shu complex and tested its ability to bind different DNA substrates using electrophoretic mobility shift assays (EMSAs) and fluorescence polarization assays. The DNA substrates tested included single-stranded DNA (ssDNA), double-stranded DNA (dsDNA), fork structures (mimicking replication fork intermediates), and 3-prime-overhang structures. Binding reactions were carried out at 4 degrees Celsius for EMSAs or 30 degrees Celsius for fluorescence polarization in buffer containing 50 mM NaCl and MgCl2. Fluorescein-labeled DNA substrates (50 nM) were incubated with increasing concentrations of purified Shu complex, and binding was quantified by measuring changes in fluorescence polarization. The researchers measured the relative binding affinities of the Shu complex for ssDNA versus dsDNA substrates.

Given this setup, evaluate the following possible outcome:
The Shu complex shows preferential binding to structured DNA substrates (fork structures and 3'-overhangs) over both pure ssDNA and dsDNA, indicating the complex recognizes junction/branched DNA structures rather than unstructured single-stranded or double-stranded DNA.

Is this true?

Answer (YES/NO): NO